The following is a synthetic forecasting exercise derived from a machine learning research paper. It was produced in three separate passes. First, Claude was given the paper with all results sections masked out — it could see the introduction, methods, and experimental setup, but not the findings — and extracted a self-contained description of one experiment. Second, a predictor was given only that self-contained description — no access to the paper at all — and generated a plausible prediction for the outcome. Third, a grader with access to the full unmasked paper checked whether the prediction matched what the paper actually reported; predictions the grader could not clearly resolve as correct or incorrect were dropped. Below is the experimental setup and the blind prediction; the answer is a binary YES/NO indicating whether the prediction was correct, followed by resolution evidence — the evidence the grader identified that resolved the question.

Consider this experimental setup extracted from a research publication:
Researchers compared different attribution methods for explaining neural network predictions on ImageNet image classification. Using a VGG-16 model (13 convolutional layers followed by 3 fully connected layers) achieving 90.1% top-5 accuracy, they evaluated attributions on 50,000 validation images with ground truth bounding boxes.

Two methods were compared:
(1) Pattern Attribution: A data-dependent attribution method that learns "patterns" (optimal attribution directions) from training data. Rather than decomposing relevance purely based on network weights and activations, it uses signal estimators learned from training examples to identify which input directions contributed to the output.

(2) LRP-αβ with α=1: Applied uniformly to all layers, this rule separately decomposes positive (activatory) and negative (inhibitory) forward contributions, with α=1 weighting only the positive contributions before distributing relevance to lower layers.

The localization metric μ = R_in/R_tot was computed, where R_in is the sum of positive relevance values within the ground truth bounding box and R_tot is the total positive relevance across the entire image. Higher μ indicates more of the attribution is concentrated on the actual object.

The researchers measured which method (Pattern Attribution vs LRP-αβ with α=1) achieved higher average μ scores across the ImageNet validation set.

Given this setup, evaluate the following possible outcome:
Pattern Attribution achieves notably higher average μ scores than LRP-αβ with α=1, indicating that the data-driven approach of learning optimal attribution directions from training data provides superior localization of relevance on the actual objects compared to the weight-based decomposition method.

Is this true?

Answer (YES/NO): NO